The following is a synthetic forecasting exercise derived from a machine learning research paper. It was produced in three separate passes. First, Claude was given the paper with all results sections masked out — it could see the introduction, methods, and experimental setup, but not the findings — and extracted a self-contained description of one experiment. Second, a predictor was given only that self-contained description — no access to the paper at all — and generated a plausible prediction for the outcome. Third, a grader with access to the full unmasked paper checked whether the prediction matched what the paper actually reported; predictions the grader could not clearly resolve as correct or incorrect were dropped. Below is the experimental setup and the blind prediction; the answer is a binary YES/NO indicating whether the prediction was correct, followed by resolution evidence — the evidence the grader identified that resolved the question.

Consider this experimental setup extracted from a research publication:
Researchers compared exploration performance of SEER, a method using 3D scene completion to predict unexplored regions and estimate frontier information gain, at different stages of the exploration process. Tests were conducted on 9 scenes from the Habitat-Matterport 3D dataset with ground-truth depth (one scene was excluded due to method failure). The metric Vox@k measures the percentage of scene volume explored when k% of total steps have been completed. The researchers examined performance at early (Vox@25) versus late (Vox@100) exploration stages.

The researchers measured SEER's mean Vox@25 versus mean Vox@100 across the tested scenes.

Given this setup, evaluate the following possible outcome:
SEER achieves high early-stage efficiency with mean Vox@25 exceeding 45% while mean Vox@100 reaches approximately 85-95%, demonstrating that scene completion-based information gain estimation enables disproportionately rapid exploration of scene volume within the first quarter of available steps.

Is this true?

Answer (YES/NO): NO